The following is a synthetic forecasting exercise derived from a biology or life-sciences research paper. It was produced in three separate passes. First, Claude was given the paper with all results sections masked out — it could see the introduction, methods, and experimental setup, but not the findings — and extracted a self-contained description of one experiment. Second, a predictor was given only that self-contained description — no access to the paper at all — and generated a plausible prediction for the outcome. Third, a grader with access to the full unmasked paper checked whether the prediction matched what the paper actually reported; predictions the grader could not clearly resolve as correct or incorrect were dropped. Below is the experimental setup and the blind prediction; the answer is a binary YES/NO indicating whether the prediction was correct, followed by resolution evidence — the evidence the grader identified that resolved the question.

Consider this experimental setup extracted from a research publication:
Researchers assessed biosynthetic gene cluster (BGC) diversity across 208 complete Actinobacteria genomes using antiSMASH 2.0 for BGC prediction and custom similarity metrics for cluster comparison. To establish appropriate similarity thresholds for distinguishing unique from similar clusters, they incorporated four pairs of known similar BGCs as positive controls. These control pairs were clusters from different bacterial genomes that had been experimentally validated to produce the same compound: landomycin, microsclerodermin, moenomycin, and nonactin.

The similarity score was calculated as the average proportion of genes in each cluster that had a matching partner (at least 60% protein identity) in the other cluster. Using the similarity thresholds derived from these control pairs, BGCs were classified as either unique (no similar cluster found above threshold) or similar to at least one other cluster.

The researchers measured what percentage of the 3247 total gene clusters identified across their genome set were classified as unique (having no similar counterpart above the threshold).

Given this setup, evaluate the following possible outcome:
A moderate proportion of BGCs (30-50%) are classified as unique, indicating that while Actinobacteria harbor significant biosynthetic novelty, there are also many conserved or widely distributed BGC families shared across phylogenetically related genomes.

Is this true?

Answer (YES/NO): YES